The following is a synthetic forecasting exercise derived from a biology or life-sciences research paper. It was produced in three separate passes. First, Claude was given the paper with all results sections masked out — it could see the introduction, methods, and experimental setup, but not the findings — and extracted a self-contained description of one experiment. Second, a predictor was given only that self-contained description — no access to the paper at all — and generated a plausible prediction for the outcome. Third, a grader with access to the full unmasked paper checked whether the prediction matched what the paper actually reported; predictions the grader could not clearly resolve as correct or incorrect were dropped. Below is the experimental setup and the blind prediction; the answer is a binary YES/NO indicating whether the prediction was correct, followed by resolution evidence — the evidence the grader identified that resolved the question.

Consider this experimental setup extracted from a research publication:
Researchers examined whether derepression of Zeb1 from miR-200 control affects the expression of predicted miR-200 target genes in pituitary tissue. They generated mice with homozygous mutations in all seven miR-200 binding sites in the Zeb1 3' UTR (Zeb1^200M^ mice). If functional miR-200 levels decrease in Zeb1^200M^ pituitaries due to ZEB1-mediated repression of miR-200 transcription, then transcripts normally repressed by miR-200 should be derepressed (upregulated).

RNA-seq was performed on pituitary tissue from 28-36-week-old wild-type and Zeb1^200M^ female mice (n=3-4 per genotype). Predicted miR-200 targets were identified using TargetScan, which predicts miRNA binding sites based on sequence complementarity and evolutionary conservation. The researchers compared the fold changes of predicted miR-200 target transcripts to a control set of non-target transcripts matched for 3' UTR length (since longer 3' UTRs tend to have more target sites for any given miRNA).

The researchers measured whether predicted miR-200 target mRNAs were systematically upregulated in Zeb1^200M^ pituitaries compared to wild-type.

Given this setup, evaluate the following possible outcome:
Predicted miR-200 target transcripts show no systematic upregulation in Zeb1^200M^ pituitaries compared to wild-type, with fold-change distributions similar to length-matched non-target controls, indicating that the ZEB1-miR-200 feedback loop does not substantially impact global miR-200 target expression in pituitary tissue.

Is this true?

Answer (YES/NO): NO